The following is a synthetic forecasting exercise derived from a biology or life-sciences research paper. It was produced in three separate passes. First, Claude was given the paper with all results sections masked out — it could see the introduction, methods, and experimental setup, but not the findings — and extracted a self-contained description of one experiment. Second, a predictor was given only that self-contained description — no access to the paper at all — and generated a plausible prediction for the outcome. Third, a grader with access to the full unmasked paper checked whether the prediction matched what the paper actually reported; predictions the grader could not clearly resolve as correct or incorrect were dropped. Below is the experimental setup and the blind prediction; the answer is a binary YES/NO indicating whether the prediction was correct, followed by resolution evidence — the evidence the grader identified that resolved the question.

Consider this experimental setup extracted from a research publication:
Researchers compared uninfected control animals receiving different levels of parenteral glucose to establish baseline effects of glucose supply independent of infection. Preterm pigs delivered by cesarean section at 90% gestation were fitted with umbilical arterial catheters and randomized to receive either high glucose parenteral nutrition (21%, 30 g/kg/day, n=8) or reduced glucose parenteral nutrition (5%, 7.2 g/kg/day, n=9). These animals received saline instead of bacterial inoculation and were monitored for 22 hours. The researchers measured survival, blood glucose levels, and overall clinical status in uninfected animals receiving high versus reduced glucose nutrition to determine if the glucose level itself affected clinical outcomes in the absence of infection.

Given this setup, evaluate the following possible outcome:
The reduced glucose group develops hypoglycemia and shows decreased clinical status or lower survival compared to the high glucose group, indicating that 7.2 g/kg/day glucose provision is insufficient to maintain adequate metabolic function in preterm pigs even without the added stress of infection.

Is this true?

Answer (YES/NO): NO